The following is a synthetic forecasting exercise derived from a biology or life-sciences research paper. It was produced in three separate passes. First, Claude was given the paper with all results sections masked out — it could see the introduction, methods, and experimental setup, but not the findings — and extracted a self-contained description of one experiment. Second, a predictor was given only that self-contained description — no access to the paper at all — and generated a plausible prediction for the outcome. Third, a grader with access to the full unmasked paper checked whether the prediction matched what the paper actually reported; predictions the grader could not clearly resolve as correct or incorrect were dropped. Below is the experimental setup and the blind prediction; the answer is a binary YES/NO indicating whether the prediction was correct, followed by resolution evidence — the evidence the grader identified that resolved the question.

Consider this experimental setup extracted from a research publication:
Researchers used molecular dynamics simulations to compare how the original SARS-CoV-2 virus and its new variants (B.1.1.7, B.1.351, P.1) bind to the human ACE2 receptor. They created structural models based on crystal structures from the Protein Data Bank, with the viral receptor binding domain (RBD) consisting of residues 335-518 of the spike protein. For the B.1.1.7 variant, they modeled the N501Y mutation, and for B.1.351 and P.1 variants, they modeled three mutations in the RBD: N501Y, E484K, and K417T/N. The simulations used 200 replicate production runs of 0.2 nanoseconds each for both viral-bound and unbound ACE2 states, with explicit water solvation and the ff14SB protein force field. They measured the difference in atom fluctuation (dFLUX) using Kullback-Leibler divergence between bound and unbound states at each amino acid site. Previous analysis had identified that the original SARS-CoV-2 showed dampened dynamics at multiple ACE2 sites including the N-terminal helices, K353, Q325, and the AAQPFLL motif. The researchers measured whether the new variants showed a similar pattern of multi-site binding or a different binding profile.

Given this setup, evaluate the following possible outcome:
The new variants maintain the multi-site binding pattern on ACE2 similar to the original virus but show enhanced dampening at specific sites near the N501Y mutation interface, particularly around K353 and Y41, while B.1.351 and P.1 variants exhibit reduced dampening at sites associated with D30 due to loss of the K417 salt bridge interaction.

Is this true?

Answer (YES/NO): NO